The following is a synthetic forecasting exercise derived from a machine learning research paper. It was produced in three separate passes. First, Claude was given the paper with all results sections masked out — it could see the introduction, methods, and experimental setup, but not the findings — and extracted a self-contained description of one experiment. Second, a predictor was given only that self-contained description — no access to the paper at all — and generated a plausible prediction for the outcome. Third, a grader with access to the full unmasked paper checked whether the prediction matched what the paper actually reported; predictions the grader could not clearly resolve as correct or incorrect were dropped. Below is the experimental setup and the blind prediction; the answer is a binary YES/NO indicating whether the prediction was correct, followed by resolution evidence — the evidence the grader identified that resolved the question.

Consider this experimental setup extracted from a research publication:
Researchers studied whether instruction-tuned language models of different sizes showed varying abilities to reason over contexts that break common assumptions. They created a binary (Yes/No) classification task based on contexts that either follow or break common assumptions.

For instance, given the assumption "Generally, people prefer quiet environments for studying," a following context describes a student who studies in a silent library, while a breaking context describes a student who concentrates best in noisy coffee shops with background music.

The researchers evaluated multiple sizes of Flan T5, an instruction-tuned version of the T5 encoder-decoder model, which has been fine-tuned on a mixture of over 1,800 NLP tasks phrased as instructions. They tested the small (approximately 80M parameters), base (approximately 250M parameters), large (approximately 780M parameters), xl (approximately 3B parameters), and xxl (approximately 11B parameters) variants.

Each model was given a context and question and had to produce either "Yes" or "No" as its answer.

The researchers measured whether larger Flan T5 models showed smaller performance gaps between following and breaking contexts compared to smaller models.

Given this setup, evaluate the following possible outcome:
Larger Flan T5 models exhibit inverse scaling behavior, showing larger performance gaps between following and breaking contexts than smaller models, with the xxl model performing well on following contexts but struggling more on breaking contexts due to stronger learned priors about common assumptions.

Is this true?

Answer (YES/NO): NO